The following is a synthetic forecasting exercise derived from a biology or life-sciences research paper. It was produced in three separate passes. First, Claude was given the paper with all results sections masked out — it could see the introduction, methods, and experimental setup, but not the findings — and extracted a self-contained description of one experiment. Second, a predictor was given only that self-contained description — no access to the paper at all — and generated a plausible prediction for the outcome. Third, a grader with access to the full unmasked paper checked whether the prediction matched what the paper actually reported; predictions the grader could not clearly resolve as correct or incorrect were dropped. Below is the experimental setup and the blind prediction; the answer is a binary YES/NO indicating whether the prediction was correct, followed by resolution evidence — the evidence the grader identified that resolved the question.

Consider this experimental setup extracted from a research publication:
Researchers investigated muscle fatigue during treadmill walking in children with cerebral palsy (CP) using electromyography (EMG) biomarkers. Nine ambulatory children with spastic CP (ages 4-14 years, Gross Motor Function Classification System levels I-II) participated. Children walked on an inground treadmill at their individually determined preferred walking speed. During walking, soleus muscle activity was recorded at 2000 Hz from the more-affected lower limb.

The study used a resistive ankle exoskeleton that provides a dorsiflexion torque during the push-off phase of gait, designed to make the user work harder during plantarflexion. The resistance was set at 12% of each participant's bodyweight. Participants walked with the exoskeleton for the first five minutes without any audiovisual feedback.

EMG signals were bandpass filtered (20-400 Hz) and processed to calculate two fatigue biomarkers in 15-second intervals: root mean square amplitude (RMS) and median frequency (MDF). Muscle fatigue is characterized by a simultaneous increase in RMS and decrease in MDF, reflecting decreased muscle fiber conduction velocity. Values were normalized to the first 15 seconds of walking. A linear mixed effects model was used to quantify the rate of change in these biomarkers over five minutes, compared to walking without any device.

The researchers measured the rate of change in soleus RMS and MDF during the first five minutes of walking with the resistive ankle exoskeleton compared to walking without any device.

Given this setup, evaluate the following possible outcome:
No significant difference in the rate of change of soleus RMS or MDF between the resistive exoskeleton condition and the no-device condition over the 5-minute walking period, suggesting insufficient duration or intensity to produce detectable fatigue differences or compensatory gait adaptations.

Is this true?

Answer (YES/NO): NO